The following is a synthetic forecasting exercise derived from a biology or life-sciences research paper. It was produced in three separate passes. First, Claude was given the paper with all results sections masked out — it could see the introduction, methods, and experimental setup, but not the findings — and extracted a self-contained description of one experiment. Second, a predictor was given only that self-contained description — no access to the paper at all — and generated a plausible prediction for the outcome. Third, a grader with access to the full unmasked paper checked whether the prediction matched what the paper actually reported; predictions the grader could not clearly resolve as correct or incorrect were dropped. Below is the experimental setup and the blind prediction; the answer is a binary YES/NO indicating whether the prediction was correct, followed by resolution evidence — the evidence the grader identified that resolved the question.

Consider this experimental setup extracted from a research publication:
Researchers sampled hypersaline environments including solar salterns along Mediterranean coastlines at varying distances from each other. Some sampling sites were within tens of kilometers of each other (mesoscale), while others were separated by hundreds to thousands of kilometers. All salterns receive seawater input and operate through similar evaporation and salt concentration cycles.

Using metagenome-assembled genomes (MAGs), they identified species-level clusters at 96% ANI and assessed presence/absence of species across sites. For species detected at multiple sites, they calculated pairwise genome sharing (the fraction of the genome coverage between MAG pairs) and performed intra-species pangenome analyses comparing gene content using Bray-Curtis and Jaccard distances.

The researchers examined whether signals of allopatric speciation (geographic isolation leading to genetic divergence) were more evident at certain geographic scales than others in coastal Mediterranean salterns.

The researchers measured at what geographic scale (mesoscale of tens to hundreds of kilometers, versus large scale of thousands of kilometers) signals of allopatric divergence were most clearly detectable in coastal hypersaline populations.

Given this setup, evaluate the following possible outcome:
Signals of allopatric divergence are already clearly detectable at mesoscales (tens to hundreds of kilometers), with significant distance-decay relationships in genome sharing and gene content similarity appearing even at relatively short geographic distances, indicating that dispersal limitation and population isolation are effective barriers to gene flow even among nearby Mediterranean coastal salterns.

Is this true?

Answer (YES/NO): YES